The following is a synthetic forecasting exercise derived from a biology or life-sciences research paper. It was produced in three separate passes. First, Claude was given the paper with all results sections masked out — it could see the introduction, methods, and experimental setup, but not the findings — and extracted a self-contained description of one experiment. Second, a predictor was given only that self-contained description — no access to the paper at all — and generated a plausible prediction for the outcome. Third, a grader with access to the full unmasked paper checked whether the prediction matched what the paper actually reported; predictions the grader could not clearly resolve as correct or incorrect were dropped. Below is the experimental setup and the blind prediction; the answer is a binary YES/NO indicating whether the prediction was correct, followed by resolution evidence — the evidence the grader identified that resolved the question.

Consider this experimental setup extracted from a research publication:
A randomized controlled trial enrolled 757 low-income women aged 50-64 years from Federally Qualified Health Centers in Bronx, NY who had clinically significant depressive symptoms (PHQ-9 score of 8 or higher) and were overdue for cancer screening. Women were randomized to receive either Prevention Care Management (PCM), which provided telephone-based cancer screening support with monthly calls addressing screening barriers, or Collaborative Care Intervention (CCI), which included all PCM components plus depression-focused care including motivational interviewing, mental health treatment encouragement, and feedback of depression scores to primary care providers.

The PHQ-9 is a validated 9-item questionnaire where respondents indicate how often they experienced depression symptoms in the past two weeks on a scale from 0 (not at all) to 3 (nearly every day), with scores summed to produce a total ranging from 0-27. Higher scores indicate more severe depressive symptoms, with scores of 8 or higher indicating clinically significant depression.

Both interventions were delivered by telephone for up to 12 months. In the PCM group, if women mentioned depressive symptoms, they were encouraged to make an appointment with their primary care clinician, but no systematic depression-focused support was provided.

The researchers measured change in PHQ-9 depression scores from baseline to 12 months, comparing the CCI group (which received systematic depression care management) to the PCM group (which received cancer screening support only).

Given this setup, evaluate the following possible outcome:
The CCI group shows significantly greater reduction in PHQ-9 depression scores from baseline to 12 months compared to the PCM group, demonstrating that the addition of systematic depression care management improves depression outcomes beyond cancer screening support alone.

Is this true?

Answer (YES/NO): NO